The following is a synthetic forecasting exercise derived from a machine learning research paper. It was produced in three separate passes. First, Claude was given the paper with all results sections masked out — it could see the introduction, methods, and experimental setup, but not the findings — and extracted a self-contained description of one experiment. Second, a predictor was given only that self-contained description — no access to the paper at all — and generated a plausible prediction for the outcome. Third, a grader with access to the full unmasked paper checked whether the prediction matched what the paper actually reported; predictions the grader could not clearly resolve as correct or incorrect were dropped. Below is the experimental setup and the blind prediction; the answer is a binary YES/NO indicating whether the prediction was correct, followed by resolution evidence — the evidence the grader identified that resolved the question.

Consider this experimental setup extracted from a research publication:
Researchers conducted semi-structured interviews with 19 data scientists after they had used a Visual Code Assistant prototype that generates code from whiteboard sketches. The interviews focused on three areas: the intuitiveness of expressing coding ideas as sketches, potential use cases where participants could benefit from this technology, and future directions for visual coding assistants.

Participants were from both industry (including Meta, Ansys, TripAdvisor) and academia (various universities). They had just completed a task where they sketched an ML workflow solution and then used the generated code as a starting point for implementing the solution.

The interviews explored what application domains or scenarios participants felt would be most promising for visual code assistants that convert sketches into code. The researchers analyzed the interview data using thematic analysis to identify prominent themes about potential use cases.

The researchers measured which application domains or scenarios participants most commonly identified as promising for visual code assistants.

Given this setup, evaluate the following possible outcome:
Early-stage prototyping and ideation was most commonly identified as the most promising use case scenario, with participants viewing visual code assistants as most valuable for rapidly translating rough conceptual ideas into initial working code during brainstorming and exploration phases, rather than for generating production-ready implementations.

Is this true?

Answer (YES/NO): YES